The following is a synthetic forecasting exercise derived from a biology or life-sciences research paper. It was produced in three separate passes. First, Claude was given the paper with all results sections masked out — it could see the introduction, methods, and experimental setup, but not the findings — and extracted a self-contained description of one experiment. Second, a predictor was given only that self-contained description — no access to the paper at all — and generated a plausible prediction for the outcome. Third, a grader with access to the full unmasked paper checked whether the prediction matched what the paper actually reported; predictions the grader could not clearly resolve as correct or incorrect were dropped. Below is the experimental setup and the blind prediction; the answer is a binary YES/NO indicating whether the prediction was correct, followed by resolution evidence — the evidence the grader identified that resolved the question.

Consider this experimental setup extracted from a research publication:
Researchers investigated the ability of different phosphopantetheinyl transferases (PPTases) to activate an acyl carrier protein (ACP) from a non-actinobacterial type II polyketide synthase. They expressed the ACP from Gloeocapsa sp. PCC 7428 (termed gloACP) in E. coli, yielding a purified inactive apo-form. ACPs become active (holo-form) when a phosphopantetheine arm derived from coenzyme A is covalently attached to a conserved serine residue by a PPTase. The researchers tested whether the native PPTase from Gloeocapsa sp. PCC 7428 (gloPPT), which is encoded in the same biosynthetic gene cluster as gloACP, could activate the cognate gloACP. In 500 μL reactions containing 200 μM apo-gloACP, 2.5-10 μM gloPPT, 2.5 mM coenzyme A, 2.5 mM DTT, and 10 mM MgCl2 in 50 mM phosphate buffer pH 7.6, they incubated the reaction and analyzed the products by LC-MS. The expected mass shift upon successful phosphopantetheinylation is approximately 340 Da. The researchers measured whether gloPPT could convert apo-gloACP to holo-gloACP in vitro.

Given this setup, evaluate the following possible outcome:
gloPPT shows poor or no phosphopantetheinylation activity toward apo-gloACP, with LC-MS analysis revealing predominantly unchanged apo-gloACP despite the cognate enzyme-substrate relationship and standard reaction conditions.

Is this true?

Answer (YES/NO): YES